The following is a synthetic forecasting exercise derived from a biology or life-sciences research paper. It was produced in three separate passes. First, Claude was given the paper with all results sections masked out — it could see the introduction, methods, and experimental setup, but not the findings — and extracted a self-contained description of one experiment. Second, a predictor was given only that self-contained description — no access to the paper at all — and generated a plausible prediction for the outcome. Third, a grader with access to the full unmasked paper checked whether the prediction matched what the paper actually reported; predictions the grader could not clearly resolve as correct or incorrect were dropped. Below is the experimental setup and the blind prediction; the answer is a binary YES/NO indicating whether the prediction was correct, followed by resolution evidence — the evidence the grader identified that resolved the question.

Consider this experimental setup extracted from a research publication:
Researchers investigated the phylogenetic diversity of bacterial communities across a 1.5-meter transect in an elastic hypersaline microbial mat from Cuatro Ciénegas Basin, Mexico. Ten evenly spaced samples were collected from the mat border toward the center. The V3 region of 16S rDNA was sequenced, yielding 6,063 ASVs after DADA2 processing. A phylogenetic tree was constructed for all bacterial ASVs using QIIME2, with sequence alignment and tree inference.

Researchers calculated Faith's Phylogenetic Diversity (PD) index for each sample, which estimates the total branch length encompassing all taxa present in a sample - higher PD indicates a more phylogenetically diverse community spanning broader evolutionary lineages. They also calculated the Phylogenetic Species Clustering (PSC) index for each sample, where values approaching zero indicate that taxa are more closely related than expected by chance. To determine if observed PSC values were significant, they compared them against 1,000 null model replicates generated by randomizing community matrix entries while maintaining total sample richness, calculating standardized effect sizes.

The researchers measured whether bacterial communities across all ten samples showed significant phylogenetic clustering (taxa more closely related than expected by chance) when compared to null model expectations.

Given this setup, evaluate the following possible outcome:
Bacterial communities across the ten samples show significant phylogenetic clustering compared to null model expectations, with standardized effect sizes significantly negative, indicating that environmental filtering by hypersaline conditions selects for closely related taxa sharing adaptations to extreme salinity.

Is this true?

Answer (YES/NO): NO